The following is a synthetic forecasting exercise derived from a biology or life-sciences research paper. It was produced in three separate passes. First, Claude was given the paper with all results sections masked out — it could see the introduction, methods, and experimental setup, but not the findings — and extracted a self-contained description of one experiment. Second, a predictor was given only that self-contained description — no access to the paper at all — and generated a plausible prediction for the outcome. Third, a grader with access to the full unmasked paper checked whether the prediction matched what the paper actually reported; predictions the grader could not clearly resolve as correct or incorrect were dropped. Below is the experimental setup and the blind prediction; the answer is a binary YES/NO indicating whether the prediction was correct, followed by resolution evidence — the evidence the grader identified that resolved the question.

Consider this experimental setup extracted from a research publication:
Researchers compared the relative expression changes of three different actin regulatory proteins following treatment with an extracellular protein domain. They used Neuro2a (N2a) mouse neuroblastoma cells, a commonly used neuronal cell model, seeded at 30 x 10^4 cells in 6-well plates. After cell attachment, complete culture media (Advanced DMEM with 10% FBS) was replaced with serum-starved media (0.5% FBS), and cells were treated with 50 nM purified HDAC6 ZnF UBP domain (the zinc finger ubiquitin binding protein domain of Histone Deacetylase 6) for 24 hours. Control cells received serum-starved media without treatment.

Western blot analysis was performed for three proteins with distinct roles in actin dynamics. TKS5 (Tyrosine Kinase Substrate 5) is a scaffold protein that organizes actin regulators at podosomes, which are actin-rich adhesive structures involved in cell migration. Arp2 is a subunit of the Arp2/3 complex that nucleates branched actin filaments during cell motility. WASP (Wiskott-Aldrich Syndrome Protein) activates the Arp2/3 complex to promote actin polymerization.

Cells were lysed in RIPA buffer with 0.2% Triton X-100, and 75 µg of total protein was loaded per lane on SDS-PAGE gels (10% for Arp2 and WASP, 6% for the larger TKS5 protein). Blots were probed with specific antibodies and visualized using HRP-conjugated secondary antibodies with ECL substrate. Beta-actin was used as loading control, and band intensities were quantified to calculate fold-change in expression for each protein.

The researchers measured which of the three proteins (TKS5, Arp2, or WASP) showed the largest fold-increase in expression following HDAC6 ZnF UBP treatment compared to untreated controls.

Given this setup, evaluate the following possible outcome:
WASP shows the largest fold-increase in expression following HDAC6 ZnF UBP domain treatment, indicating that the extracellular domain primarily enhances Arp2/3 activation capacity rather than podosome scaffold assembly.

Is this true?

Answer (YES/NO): NO